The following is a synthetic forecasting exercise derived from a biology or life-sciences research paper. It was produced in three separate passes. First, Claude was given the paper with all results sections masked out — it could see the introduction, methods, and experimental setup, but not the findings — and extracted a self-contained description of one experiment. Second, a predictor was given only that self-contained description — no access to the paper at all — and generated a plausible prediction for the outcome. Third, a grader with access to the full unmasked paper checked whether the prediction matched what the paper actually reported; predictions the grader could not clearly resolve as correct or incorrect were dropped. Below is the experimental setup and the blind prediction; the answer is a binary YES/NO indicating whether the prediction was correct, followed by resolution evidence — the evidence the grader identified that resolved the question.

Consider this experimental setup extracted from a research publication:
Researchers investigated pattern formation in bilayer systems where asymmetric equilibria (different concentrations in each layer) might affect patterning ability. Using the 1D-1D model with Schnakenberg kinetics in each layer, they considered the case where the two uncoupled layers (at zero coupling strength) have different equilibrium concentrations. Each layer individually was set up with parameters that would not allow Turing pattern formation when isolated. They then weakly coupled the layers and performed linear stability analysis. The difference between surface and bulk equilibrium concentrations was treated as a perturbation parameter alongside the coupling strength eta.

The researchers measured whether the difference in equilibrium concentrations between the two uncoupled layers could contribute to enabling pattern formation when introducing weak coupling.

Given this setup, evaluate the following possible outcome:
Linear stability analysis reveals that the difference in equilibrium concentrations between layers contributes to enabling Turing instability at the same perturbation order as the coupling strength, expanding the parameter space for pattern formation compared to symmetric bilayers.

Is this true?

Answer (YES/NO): YES